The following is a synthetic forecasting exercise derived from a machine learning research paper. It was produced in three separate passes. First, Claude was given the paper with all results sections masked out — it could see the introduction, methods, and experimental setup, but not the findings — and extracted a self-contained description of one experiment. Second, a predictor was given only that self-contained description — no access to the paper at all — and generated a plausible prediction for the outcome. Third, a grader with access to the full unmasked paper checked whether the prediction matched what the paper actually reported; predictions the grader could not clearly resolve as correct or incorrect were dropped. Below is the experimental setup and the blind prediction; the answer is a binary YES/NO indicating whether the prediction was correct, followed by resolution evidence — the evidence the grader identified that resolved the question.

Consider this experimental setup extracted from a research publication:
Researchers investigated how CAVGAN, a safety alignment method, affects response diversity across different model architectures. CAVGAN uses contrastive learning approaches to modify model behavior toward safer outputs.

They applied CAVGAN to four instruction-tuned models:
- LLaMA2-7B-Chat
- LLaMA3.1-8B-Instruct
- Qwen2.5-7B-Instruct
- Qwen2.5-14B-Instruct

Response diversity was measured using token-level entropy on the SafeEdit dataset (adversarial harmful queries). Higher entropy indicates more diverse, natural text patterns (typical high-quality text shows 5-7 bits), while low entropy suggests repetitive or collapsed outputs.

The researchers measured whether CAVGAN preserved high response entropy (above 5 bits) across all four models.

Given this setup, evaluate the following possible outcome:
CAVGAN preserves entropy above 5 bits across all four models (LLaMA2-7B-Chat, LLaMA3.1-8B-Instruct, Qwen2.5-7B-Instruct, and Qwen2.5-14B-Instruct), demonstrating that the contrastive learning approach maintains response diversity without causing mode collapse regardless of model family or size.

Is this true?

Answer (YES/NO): YES